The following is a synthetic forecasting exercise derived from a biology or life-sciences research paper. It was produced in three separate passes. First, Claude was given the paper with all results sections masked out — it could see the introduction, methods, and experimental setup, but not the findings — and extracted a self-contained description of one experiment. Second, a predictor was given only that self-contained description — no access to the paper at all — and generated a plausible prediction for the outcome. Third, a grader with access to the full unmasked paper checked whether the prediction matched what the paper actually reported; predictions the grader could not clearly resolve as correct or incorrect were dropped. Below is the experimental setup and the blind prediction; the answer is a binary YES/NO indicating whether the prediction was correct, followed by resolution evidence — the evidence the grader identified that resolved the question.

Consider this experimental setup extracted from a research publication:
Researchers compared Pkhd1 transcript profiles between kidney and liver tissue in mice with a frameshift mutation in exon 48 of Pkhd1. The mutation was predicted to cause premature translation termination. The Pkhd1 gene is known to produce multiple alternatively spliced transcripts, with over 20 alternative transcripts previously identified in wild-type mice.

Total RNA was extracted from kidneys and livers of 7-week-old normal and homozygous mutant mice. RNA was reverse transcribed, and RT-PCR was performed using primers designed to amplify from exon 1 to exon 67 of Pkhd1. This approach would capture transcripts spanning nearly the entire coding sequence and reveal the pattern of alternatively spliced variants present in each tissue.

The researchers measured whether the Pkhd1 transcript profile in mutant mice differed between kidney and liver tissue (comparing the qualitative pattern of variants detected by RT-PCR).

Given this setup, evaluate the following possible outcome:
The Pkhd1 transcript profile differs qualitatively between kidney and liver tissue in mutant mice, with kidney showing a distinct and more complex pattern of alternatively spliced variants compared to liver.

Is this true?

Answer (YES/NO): YES